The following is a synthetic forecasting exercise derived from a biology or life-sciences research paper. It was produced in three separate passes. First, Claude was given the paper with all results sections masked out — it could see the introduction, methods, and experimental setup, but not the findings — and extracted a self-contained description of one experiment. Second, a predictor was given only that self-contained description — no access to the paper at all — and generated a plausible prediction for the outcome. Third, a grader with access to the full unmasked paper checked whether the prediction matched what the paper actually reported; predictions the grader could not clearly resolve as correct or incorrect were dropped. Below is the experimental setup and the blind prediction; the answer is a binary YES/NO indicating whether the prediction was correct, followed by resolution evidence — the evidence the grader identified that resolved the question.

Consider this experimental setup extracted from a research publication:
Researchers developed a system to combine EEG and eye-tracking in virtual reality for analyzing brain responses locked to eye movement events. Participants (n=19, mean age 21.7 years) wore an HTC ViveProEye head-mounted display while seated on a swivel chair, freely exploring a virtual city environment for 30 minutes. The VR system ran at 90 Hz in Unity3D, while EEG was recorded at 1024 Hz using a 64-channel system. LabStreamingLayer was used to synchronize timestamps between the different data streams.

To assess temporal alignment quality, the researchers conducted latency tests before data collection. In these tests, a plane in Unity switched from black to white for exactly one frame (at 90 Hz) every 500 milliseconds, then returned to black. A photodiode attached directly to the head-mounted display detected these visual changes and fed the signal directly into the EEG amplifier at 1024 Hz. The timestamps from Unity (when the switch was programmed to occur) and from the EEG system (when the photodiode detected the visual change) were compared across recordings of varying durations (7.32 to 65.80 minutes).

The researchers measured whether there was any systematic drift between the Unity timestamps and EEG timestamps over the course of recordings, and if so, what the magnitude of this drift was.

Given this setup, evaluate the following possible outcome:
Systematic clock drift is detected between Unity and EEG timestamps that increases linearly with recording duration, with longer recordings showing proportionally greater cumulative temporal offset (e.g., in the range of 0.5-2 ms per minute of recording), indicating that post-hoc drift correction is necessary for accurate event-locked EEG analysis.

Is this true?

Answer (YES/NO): YES